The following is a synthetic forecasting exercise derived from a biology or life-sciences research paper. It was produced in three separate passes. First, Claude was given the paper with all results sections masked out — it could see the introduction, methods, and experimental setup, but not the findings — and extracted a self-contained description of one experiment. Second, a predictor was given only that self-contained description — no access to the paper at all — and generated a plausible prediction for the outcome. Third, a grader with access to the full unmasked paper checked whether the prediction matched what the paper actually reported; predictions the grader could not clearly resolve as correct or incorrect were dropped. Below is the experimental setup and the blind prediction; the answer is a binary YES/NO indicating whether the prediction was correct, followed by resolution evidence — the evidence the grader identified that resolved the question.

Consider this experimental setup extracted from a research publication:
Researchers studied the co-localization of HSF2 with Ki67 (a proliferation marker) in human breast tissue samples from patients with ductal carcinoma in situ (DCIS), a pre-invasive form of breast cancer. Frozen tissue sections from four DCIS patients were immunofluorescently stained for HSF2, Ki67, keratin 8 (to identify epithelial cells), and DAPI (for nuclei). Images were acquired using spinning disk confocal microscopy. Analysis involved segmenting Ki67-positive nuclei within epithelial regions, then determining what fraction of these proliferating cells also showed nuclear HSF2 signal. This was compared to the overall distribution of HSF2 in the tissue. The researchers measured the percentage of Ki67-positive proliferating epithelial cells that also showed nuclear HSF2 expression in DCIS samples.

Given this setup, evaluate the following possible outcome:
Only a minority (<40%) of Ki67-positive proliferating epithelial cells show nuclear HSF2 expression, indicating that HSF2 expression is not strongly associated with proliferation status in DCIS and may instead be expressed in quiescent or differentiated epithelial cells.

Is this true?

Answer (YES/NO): NO